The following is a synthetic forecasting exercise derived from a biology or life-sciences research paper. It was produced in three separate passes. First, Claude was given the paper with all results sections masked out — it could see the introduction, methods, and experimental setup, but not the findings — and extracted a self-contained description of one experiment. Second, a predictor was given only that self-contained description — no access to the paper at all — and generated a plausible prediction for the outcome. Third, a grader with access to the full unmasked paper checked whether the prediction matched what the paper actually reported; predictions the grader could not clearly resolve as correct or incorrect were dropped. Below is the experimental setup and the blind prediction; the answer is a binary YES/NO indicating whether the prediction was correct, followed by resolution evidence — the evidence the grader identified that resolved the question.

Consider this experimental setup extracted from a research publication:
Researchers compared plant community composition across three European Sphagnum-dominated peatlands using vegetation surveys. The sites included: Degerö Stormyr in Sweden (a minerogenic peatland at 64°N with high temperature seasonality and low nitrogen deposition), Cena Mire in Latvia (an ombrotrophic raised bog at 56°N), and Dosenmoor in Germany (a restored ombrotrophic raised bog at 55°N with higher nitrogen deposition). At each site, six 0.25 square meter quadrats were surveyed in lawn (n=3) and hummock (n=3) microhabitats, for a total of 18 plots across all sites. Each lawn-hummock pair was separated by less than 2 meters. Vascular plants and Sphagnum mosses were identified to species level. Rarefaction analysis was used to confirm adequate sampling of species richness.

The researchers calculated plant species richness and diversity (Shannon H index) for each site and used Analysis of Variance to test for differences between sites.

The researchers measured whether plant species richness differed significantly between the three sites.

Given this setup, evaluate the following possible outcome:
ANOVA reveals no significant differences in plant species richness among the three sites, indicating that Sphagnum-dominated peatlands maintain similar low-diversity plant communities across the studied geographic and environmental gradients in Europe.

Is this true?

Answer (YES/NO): NO